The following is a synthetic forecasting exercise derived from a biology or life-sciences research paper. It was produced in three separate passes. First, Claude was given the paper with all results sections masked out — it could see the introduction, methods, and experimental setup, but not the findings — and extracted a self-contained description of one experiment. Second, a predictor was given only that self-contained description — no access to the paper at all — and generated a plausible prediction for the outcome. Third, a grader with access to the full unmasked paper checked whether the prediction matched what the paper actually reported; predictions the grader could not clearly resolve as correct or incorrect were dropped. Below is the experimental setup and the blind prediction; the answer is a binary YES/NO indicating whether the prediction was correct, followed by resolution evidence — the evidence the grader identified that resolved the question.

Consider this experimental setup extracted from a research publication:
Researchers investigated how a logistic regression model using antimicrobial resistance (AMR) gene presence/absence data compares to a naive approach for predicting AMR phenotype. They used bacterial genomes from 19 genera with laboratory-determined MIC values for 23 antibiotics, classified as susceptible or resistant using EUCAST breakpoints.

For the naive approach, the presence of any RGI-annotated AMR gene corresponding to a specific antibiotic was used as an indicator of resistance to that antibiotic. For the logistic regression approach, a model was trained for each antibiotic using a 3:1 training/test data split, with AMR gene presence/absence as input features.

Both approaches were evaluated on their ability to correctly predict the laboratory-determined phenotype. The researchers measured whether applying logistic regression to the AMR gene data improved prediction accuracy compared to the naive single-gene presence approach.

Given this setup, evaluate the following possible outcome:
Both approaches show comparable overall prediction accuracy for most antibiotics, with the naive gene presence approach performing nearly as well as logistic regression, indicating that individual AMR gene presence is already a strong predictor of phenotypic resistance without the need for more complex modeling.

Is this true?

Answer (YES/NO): NO